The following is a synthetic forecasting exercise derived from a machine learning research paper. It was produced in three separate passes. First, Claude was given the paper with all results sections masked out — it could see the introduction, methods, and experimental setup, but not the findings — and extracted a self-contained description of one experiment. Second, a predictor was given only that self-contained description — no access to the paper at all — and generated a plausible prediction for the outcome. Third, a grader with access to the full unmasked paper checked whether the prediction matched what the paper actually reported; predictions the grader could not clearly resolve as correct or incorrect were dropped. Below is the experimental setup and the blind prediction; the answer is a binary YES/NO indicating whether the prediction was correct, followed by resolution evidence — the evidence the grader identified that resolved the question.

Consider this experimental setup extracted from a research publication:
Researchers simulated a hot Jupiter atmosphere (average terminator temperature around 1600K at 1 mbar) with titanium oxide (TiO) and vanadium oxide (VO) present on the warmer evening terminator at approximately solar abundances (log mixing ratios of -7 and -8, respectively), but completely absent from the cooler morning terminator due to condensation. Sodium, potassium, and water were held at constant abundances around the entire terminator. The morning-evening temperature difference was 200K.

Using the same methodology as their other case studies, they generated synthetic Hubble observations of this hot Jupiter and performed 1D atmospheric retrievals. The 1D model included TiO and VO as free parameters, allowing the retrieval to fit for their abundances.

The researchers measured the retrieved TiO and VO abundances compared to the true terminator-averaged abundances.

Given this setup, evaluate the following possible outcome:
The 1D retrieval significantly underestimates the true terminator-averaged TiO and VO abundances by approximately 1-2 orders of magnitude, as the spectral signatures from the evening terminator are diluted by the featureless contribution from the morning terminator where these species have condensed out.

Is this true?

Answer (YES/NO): NO